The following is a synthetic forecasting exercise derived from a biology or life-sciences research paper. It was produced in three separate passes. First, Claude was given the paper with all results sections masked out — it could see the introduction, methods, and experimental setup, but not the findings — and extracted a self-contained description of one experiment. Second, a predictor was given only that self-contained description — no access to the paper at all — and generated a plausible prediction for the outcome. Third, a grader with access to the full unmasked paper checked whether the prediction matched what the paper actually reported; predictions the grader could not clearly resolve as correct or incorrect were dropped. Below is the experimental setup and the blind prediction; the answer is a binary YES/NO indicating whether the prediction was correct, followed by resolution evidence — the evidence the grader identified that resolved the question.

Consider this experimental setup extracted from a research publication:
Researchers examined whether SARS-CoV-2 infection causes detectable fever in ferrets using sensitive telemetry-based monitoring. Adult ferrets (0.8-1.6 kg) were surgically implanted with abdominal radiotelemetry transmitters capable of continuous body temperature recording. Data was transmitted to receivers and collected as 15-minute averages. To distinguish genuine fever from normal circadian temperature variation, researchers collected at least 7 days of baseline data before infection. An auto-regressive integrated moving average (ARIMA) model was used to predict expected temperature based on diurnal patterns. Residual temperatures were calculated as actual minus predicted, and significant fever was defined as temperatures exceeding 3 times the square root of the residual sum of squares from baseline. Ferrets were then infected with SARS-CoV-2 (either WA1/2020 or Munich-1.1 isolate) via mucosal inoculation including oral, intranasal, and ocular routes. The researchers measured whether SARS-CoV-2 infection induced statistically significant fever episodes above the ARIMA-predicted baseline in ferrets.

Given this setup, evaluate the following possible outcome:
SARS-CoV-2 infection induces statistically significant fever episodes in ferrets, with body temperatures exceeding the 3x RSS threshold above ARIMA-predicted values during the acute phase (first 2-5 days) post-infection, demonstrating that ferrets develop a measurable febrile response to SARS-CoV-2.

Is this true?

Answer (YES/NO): YES